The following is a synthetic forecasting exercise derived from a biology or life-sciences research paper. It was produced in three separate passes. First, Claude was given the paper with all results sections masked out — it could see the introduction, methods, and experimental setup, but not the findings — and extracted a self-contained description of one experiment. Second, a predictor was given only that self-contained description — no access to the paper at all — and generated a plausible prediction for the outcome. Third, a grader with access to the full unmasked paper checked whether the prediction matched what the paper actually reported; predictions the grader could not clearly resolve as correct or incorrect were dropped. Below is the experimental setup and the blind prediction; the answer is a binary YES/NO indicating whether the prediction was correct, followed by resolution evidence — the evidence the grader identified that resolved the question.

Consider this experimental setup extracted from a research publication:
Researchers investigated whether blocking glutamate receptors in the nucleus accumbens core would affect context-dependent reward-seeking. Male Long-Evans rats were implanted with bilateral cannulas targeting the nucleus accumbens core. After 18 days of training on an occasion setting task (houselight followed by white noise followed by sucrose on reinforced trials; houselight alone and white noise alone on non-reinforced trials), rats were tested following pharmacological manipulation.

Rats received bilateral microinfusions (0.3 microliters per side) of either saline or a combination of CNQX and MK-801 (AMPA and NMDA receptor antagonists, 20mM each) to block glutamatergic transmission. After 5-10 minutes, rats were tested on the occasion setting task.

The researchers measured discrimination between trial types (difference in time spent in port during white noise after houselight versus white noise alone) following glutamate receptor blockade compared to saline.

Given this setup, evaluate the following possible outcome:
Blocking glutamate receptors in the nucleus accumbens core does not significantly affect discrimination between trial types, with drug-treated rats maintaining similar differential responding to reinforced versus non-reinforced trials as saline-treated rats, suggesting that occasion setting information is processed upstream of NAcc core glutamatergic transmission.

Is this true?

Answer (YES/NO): YES